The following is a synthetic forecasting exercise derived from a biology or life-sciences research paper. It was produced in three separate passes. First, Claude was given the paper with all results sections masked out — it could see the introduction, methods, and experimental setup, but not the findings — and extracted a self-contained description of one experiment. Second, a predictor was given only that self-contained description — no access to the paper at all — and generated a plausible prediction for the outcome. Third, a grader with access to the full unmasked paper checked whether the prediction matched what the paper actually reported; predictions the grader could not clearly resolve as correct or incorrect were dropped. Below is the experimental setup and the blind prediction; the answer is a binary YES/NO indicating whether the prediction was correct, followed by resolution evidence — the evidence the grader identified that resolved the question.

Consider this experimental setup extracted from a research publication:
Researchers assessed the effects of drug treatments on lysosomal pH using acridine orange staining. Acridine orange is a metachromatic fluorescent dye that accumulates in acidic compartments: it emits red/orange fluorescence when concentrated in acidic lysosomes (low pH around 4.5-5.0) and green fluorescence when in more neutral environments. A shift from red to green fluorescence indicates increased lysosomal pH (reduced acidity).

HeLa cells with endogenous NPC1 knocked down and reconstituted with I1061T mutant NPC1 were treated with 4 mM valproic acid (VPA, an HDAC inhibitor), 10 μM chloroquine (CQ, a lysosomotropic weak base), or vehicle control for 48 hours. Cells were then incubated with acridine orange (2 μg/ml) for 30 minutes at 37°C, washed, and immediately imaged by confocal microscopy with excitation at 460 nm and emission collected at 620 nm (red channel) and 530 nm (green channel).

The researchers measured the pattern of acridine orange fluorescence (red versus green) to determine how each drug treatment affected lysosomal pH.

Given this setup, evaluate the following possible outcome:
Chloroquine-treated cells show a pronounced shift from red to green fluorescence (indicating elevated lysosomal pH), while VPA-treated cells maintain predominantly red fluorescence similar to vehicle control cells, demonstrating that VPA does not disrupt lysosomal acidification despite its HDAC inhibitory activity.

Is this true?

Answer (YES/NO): NO